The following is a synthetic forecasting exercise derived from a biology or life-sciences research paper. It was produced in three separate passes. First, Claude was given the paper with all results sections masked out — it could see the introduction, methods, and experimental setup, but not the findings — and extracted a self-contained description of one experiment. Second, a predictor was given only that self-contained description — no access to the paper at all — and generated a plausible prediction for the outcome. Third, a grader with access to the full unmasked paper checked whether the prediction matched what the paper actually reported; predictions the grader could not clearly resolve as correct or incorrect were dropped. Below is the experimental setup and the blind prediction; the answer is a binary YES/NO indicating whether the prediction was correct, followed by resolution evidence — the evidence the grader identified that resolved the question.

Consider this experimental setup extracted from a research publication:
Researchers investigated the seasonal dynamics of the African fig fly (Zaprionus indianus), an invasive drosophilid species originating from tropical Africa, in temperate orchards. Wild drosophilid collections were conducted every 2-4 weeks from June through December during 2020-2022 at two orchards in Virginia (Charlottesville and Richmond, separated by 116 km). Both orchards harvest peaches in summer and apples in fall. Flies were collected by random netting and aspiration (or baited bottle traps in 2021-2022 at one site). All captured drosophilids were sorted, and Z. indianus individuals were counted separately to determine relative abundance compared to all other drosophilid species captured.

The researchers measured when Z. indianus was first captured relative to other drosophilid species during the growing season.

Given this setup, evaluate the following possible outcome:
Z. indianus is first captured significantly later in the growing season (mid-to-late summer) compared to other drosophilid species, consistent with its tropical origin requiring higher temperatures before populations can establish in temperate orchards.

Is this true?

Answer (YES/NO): YES